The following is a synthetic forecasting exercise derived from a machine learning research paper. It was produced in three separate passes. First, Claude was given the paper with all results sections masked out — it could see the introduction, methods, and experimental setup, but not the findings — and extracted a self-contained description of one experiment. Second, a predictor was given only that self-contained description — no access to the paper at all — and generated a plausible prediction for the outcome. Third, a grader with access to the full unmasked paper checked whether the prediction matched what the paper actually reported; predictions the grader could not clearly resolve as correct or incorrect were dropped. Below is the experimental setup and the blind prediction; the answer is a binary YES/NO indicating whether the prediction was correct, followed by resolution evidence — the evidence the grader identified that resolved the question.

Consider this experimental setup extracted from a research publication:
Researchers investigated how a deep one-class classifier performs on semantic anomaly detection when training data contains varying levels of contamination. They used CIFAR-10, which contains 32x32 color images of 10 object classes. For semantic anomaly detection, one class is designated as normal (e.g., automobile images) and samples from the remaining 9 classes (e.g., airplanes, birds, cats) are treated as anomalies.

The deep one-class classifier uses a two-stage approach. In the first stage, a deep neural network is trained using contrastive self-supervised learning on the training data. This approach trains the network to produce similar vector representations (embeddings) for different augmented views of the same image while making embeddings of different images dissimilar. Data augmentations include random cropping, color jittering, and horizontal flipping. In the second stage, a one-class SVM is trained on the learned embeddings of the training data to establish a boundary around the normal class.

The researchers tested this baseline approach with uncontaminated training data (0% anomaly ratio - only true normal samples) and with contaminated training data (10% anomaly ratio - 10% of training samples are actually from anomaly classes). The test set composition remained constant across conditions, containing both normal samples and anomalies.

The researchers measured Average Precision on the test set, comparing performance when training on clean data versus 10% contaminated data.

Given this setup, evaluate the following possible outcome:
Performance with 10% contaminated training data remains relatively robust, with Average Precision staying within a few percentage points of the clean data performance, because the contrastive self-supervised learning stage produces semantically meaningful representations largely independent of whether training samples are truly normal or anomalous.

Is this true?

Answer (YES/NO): NO